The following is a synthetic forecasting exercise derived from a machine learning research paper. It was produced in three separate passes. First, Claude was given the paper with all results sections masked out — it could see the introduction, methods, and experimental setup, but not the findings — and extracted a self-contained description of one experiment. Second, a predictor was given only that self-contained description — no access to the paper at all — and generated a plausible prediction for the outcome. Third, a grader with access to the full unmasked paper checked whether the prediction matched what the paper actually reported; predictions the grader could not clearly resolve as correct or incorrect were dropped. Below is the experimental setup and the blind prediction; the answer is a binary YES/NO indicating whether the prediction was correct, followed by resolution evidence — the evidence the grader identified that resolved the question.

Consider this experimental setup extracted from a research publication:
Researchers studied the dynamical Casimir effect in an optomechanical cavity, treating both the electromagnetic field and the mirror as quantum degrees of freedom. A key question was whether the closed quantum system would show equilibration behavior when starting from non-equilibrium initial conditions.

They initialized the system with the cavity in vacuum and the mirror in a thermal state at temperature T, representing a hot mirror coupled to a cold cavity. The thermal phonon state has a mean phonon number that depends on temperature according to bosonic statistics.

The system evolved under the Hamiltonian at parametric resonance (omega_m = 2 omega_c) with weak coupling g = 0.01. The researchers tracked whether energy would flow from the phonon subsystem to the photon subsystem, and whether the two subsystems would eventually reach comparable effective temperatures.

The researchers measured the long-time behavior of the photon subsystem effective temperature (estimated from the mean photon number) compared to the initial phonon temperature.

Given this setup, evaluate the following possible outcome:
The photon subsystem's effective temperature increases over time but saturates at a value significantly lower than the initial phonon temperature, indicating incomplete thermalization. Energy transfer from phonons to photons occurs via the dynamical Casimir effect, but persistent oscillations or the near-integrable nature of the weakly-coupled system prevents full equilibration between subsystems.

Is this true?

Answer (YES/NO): NO